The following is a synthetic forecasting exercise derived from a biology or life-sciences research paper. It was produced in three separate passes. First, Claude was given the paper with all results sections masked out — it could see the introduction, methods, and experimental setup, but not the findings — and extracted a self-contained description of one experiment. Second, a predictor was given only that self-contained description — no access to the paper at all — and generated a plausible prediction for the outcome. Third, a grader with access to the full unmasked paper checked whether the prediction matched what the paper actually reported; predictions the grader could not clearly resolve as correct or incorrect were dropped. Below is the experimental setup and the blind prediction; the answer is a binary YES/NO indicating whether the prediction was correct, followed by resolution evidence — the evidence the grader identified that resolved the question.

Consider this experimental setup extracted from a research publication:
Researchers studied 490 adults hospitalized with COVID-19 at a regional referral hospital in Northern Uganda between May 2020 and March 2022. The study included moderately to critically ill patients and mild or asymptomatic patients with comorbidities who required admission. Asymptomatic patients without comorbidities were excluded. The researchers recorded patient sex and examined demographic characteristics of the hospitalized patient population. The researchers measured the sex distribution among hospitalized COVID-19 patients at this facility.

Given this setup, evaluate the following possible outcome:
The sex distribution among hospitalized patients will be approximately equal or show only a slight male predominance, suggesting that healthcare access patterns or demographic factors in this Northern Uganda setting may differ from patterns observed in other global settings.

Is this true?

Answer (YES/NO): NO